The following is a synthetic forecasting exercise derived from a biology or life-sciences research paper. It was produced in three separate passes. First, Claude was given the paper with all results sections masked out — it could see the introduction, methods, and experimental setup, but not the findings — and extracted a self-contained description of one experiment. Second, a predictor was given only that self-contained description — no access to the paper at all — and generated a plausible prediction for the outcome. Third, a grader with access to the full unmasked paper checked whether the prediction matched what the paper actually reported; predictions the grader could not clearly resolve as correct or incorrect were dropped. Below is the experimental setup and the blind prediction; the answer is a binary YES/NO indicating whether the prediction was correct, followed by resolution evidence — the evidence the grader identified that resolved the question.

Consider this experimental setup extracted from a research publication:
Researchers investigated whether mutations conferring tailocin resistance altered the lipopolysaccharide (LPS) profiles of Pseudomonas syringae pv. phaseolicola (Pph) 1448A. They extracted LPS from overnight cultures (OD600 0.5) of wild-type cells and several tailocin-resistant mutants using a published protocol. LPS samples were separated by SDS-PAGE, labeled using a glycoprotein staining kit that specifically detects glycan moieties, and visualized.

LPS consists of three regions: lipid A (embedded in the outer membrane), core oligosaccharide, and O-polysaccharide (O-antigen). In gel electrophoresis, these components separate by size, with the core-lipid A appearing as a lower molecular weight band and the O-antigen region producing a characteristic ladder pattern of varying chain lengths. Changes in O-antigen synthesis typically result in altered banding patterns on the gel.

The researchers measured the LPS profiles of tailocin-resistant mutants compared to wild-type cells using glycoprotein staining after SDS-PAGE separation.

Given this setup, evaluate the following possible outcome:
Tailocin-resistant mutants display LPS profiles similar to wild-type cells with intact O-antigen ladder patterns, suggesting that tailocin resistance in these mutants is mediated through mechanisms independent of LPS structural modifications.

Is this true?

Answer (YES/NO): NO